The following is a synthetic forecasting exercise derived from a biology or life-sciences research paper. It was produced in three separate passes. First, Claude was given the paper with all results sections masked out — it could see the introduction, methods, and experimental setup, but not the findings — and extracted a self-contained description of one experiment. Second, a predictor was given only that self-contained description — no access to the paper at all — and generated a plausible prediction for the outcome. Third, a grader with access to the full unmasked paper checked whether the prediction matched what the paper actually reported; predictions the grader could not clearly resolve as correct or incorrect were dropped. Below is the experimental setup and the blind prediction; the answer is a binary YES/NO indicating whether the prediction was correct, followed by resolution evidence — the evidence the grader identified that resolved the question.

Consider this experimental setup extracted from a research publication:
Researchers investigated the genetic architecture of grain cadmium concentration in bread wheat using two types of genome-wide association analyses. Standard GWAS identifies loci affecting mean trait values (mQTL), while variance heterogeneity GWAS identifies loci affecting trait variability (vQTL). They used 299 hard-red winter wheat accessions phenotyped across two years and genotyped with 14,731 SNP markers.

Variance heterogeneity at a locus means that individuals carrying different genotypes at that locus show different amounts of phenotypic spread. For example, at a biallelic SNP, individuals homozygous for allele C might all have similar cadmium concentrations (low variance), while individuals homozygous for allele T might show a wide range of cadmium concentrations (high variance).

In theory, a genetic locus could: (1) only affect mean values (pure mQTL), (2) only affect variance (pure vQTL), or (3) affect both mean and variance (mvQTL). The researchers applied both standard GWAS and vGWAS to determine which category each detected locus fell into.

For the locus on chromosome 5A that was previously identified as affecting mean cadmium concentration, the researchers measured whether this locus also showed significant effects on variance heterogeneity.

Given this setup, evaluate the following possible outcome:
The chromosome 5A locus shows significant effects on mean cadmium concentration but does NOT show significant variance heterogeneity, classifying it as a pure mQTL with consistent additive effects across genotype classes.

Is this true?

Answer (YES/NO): NO